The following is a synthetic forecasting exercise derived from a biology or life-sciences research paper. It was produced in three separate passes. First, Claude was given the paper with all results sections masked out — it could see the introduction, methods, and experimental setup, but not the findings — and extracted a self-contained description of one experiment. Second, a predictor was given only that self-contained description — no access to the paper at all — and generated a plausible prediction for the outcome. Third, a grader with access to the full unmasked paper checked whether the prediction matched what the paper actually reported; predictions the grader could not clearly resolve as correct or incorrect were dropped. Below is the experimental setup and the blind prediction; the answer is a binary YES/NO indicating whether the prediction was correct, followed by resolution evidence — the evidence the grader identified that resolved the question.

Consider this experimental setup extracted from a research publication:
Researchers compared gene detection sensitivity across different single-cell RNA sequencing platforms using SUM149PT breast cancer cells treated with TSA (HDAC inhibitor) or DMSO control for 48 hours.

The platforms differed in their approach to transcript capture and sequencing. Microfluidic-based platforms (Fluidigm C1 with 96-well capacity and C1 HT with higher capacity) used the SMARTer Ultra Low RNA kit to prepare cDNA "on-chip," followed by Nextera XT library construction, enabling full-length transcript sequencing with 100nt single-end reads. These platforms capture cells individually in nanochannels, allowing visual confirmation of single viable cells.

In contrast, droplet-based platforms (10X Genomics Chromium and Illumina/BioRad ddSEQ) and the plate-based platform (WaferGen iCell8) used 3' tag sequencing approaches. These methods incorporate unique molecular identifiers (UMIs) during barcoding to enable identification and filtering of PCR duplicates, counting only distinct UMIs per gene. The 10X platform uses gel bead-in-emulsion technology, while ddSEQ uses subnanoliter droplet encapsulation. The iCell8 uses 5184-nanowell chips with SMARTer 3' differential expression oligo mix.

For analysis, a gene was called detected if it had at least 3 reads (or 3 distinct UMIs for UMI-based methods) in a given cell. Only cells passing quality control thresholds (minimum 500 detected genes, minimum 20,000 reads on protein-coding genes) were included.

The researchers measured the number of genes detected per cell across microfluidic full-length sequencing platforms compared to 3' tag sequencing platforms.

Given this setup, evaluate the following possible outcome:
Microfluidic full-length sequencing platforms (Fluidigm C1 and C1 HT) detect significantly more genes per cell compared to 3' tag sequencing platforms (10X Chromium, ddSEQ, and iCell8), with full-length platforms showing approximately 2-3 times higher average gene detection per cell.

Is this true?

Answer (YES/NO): NO